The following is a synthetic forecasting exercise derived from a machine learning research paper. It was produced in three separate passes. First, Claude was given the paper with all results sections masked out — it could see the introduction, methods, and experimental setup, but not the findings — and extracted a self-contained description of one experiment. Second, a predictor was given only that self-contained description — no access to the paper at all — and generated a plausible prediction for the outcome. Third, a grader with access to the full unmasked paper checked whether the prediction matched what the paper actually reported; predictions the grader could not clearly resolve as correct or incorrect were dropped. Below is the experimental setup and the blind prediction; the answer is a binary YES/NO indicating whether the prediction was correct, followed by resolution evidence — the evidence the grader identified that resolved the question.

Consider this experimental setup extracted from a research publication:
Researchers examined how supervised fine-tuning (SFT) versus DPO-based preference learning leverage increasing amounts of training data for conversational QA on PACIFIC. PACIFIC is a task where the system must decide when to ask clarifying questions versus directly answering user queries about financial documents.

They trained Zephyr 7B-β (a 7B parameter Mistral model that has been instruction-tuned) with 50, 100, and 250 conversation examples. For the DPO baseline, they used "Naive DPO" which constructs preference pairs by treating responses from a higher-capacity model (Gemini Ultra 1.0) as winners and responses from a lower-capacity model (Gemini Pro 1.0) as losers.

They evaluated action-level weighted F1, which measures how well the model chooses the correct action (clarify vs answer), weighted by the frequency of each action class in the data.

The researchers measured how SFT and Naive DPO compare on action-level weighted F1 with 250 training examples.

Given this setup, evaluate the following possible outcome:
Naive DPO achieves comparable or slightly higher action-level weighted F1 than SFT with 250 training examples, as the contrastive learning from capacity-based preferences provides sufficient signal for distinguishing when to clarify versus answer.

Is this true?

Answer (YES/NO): YES